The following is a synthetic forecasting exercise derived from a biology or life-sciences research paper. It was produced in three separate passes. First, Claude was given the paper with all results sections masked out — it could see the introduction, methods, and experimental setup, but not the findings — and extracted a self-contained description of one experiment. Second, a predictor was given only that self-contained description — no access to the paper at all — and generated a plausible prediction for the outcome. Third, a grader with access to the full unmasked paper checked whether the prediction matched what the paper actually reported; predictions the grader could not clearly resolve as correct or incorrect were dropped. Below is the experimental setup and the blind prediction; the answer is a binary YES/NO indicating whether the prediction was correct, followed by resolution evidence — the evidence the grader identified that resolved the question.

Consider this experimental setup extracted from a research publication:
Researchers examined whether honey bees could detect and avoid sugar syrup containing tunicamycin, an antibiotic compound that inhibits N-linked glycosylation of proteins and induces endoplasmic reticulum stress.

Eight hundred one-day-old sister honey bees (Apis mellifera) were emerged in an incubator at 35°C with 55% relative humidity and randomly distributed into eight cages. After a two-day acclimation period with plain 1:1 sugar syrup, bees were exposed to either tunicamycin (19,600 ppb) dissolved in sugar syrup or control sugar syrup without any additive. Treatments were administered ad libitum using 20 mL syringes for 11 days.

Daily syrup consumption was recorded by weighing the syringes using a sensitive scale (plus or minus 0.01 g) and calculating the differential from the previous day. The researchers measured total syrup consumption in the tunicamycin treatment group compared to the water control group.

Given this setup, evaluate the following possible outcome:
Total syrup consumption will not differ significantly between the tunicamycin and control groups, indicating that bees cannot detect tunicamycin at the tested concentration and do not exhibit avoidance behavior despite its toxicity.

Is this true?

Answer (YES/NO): NO